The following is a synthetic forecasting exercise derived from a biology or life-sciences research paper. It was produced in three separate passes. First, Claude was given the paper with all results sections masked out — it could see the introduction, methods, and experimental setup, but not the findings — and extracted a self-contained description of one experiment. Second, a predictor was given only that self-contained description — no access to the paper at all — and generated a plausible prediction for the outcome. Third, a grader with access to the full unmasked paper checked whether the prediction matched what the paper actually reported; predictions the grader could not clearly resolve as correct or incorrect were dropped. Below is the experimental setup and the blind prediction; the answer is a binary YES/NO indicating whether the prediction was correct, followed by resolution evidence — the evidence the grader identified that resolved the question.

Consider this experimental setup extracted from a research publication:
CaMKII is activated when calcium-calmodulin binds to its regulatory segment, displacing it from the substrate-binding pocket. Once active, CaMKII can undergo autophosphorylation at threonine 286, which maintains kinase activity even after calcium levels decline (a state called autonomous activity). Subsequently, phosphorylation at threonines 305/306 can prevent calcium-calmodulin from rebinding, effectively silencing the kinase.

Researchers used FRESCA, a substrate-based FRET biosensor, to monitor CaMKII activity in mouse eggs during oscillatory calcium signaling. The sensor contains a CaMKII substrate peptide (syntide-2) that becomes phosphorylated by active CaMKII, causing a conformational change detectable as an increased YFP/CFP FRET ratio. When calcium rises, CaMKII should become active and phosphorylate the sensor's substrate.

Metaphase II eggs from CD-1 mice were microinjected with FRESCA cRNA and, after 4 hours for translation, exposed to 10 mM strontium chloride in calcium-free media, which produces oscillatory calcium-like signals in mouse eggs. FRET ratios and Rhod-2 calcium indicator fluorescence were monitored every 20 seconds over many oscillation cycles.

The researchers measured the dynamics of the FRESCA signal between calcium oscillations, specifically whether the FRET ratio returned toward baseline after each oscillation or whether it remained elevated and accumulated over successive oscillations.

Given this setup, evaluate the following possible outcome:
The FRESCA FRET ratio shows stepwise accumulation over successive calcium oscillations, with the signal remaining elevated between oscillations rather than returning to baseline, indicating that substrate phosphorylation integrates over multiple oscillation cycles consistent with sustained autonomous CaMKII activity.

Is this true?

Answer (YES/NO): NO